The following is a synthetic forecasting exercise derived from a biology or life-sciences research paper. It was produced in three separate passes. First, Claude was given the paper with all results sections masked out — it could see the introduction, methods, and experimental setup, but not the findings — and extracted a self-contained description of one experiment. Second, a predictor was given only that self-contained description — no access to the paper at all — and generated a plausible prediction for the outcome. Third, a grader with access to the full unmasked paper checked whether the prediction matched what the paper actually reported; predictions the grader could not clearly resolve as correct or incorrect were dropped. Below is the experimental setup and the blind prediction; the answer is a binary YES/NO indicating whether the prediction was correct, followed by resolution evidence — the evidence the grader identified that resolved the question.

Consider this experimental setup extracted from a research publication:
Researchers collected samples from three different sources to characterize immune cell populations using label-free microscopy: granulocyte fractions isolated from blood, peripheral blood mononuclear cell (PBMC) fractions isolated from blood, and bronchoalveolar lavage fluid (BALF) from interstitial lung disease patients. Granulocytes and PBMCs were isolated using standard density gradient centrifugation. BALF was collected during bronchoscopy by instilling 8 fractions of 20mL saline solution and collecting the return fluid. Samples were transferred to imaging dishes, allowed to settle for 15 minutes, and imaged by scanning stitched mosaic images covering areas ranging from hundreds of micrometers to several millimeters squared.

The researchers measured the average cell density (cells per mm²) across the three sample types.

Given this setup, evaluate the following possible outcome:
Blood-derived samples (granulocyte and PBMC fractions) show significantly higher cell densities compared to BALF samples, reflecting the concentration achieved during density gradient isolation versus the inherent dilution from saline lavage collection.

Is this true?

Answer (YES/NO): YES